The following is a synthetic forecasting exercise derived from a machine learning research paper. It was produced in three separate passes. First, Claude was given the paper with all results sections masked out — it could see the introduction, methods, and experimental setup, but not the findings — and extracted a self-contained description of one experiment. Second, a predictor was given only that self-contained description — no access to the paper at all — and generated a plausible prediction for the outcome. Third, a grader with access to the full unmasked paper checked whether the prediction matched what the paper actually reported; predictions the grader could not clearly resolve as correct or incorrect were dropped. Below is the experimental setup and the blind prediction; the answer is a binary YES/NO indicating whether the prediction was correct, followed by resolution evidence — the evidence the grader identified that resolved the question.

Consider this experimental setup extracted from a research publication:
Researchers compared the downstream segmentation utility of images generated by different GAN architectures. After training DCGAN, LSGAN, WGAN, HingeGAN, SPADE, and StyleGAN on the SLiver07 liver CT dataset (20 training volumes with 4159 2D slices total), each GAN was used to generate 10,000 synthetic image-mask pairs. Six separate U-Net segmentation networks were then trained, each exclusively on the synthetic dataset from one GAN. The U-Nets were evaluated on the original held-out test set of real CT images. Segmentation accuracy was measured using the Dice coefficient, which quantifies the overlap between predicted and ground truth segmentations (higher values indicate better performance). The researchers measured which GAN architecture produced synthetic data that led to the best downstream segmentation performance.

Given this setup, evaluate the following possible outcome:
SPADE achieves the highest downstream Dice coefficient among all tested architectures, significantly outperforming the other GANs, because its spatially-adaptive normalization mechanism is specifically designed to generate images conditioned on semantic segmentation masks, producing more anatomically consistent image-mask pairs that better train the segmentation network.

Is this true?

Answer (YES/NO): YES